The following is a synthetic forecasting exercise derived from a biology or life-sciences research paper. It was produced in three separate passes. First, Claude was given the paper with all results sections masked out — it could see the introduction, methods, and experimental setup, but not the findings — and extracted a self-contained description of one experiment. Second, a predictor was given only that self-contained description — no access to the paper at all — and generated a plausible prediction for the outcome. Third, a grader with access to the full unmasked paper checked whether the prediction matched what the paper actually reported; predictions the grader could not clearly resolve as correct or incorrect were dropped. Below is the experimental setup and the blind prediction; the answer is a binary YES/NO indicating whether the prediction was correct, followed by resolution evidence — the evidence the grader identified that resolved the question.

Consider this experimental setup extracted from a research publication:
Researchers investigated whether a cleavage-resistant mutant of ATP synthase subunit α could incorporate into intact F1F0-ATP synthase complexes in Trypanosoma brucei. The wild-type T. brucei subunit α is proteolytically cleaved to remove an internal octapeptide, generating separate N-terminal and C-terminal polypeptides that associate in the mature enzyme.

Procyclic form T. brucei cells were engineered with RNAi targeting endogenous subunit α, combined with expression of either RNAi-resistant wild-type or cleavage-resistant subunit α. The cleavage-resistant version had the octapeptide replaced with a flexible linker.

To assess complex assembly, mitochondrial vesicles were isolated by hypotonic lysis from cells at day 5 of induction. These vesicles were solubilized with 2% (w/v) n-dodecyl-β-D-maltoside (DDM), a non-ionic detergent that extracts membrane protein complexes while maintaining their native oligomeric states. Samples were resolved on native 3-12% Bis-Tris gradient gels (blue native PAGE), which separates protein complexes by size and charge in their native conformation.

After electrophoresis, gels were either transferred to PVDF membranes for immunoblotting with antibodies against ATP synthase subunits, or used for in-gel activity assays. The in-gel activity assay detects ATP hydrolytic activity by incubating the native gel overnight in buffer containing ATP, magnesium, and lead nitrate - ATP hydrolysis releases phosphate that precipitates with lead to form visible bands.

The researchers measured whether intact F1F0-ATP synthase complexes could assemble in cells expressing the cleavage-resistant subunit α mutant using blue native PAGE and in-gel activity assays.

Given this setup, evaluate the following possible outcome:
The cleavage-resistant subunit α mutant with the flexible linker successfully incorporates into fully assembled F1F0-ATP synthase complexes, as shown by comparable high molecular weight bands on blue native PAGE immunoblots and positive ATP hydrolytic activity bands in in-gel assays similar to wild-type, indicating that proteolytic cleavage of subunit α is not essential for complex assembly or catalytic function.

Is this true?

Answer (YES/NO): YES